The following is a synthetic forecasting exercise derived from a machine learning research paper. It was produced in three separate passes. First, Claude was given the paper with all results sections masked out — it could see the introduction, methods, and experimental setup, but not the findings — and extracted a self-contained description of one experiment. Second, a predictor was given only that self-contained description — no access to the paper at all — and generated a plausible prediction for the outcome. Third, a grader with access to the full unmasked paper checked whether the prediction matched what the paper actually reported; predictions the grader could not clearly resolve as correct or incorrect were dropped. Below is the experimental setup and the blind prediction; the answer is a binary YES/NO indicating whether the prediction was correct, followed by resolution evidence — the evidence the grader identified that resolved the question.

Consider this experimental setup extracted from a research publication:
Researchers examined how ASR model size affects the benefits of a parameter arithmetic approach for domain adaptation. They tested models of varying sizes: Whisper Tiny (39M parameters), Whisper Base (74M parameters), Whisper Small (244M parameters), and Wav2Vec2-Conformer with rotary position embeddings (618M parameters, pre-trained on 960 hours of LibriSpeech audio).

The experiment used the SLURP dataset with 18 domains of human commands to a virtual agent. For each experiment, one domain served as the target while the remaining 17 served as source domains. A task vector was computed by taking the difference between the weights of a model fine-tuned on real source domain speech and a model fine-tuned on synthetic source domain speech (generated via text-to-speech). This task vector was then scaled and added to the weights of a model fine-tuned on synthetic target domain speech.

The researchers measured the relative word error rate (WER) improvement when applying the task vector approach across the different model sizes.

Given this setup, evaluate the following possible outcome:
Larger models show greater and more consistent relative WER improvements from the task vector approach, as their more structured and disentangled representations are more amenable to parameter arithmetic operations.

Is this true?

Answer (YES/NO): NO